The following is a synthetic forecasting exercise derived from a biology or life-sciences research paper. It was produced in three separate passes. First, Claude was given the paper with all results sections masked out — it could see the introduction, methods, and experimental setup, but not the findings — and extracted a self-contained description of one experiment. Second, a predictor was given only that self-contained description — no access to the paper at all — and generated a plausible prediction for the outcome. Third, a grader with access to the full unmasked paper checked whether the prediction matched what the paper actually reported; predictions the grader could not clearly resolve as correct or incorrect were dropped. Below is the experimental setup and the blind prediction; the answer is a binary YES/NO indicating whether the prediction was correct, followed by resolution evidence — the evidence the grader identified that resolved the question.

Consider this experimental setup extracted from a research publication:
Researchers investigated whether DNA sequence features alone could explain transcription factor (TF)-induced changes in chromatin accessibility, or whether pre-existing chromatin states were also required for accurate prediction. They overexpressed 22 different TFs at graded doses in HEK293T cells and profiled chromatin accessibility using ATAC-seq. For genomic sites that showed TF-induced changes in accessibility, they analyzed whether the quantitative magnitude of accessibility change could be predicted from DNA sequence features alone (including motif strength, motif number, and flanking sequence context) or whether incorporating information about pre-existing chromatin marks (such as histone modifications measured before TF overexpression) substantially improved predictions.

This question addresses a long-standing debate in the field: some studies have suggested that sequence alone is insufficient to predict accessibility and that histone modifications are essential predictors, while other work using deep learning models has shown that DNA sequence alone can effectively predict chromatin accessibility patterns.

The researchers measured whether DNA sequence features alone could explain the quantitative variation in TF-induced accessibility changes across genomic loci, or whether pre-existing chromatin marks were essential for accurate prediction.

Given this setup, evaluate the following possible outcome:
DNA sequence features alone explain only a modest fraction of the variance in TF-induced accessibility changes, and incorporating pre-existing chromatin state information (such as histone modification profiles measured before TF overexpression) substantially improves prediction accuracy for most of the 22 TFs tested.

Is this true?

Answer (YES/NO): NO